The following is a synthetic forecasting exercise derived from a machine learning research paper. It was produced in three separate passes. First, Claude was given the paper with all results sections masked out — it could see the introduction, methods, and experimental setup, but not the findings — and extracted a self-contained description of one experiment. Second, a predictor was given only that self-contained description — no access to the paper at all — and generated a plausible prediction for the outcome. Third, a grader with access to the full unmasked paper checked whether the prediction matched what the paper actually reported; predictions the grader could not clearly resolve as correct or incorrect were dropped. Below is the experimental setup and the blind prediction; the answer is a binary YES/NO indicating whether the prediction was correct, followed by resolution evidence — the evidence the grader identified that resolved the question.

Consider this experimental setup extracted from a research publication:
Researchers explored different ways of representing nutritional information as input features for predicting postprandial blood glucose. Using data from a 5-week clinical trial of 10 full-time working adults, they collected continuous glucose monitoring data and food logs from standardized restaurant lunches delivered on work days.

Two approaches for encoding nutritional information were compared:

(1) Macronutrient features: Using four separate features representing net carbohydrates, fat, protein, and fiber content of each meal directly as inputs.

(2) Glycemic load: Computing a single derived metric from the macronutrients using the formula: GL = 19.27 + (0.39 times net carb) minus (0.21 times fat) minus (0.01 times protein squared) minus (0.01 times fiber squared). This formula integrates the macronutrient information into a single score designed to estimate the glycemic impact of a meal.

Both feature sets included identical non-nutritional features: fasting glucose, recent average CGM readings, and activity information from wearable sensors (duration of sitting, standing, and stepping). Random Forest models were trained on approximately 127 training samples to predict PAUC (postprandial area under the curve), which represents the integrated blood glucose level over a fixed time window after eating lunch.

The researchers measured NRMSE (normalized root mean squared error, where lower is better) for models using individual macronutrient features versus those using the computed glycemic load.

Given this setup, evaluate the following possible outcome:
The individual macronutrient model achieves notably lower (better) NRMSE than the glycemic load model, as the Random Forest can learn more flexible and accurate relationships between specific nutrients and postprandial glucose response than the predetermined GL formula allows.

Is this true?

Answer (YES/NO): NO